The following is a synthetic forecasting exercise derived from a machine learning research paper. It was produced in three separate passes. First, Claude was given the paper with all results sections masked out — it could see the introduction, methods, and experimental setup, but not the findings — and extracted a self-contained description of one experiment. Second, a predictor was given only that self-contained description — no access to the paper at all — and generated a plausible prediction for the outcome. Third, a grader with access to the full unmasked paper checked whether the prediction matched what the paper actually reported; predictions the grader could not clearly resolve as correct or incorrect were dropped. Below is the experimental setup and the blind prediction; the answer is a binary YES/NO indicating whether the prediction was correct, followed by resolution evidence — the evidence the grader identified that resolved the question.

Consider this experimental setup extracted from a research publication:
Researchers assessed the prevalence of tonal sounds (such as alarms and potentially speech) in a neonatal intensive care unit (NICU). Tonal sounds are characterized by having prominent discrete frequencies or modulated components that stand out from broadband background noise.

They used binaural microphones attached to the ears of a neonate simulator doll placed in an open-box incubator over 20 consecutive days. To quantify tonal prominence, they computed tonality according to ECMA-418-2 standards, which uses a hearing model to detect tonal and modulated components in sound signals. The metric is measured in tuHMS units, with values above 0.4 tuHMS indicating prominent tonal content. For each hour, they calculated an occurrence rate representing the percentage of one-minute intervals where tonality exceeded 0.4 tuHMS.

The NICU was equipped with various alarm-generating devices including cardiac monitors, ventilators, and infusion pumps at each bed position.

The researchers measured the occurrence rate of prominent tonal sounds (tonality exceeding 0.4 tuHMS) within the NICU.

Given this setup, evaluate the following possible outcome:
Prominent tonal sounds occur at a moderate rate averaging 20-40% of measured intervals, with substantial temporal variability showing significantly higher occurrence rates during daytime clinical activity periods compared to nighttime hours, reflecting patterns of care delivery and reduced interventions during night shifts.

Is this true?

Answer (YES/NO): NO